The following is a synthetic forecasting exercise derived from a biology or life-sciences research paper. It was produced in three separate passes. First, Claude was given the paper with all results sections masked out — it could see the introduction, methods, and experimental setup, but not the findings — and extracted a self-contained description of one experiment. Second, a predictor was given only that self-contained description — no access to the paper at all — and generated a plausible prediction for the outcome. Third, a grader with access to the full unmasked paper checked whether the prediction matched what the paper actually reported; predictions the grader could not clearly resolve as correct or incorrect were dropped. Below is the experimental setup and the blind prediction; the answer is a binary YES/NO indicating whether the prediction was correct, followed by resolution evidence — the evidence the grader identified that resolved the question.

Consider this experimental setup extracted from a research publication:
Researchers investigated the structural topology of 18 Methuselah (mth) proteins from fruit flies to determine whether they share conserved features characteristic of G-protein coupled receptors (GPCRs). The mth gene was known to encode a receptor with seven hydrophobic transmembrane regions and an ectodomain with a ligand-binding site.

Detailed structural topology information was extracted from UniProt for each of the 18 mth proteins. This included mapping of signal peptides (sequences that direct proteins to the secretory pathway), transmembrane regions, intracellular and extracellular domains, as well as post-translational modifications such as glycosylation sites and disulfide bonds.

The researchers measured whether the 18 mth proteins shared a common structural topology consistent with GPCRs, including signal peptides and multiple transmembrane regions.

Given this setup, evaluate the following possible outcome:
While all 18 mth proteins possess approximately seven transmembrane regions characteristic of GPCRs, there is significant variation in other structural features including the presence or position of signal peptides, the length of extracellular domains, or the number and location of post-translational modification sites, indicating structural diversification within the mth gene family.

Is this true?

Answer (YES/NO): YES